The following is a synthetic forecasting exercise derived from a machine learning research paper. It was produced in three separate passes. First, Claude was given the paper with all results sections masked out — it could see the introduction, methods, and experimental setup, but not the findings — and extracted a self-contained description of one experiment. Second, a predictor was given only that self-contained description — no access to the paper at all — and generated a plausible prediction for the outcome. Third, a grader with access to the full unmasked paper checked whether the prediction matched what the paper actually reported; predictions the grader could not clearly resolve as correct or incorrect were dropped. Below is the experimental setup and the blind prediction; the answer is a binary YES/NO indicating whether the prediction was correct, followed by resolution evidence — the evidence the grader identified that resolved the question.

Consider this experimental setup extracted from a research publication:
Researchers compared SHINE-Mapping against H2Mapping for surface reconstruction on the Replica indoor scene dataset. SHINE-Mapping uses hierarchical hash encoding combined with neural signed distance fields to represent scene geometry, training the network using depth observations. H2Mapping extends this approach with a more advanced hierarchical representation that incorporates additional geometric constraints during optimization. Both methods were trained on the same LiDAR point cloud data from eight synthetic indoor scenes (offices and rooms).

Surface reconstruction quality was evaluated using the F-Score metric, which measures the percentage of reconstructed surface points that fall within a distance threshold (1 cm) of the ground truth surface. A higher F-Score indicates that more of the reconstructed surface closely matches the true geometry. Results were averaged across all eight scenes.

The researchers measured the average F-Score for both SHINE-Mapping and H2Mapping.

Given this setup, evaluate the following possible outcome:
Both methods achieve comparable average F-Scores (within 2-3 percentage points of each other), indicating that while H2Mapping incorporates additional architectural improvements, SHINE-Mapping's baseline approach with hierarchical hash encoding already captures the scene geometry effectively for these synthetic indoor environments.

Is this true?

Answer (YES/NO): NO